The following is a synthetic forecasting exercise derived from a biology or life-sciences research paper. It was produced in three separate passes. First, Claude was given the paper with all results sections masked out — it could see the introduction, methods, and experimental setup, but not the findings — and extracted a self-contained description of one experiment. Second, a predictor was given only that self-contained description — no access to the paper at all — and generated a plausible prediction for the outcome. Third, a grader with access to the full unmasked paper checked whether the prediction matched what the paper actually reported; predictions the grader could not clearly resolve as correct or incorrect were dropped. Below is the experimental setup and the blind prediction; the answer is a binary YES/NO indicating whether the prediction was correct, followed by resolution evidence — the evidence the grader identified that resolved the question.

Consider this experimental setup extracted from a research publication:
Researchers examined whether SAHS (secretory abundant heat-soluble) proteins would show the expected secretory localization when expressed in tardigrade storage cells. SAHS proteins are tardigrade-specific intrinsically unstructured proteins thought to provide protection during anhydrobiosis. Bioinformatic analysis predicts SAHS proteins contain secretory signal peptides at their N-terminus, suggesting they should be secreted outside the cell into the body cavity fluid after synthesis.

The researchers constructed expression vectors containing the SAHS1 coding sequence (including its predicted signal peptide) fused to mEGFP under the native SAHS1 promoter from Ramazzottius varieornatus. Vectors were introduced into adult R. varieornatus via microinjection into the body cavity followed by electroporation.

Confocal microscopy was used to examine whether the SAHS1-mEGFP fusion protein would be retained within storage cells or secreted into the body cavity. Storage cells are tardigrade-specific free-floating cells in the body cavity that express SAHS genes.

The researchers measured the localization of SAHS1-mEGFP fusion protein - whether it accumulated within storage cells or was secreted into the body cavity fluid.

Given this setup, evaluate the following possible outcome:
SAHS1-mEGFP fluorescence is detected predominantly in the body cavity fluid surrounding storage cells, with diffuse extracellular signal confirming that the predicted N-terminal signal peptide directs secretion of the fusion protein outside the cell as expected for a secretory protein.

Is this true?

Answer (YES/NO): NO